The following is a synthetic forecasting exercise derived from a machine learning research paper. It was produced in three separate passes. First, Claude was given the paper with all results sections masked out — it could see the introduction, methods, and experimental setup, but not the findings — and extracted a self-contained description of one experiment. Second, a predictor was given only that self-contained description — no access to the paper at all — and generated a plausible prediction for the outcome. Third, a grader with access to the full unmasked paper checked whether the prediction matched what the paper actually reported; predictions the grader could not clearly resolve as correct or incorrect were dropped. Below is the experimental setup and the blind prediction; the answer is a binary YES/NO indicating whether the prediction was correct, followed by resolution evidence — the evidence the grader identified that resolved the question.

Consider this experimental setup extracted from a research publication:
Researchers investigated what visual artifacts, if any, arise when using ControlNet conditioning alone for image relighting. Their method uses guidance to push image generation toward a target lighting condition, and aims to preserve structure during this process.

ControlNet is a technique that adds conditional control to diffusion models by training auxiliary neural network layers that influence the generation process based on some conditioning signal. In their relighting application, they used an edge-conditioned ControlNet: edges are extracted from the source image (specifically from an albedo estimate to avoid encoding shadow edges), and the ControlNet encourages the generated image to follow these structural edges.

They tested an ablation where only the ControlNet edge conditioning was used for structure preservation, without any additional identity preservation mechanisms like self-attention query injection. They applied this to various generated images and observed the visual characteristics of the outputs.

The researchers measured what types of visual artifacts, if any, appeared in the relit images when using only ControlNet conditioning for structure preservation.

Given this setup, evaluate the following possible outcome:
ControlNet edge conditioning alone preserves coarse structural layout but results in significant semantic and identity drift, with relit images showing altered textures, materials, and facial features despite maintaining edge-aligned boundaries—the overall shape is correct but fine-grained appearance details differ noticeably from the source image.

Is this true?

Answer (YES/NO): NO